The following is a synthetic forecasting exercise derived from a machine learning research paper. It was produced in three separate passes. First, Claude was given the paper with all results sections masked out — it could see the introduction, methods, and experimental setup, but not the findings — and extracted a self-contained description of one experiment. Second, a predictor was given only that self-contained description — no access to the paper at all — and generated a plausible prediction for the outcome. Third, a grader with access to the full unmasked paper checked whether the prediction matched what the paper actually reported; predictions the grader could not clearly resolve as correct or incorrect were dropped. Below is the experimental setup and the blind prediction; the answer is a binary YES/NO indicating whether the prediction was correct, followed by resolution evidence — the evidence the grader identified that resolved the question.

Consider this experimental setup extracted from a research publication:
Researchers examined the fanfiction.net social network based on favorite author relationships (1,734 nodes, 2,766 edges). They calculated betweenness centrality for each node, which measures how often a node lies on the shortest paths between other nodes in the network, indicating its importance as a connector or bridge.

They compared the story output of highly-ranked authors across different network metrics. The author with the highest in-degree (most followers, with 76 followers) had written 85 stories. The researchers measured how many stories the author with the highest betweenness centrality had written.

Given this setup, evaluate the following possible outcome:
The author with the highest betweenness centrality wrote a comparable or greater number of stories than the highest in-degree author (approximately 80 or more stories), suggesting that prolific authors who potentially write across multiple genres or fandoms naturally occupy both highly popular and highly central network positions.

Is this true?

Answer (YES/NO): NO